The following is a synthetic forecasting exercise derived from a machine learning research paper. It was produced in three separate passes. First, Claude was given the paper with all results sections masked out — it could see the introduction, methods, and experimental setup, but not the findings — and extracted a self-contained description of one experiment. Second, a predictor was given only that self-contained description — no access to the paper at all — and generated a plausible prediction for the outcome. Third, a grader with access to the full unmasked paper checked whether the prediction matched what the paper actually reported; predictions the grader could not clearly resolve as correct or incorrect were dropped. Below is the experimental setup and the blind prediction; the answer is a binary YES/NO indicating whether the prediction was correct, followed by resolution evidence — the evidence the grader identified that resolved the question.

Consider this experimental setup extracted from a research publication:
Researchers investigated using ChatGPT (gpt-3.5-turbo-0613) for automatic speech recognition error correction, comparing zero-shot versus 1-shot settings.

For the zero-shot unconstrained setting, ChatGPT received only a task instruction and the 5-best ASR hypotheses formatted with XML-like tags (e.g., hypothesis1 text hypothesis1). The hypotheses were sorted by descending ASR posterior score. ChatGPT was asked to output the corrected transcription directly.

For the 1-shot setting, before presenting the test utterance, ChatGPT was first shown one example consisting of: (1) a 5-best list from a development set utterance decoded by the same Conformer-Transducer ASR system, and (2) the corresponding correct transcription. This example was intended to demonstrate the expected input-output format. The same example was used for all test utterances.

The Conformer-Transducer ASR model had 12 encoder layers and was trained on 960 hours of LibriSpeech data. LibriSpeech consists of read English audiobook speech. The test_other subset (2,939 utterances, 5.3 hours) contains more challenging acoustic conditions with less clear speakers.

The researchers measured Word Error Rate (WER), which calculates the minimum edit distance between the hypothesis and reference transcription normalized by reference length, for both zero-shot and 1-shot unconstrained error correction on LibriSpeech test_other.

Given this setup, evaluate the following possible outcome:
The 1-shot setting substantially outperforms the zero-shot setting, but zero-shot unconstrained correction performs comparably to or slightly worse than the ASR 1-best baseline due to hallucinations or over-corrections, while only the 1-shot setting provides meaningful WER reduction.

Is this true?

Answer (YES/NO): NO